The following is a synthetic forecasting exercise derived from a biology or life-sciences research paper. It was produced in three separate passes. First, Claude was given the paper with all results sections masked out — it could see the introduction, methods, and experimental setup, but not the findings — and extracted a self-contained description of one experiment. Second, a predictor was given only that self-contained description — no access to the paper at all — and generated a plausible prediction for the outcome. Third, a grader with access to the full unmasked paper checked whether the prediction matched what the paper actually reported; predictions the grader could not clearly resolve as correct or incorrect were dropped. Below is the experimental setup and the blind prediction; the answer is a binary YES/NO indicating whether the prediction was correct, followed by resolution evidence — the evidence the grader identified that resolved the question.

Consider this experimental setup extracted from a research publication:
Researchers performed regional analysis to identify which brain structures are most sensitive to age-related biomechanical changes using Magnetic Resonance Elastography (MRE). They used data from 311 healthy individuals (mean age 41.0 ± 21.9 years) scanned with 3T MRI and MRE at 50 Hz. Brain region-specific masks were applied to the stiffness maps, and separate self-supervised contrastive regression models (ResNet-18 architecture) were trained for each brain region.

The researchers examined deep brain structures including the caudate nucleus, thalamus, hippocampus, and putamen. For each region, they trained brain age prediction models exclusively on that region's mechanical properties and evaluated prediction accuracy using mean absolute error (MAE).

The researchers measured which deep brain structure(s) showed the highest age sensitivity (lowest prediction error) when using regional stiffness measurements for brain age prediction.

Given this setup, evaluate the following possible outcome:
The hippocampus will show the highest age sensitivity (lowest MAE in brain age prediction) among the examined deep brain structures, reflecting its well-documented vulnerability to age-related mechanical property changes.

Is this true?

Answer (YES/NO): NO